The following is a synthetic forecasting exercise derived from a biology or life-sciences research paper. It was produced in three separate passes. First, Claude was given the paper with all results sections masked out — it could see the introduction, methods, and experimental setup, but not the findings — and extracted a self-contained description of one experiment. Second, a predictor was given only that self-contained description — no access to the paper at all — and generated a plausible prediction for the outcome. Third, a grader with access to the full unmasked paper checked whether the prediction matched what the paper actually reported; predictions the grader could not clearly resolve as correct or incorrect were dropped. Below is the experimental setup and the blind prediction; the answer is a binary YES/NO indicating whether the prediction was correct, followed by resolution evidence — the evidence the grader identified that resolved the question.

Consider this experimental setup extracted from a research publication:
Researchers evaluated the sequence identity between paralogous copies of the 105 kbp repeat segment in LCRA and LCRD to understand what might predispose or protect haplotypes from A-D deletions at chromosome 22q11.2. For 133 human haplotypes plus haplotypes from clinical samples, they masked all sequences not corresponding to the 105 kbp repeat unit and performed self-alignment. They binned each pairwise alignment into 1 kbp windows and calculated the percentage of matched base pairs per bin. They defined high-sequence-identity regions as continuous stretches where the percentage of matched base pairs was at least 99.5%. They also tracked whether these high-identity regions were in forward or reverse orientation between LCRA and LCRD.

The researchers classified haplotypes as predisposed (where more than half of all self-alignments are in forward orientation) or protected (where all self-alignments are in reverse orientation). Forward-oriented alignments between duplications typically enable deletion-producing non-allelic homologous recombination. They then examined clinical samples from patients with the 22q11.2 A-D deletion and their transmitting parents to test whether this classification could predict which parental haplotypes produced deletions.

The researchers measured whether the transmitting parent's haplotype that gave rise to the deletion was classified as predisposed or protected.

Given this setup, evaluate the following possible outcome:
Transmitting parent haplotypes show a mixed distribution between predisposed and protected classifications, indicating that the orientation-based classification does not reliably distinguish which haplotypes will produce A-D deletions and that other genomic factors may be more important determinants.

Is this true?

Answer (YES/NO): NO